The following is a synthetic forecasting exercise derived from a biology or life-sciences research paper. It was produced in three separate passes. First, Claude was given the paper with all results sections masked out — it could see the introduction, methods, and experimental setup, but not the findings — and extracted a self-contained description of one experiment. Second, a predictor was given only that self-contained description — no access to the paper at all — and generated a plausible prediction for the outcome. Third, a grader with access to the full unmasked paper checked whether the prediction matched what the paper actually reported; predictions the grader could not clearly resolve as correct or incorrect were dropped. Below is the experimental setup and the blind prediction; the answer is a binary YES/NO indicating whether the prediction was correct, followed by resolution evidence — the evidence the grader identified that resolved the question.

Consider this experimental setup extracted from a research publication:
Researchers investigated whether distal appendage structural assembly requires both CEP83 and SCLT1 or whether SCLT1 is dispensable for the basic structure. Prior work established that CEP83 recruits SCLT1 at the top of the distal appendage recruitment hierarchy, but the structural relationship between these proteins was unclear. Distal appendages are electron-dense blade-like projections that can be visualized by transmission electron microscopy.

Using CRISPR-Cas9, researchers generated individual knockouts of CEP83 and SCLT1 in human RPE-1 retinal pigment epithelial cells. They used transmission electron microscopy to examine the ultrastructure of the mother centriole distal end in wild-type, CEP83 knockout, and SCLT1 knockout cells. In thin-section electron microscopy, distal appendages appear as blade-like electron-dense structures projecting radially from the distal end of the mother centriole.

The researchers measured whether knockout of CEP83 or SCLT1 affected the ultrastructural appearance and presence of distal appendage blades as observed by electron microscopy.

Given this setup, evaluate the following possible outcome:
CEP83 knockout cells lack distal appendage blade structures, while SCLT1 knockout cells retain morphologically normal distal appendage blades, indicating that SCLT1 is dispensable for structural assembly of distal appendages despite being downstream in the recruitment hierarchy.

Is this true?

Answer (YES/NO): NO